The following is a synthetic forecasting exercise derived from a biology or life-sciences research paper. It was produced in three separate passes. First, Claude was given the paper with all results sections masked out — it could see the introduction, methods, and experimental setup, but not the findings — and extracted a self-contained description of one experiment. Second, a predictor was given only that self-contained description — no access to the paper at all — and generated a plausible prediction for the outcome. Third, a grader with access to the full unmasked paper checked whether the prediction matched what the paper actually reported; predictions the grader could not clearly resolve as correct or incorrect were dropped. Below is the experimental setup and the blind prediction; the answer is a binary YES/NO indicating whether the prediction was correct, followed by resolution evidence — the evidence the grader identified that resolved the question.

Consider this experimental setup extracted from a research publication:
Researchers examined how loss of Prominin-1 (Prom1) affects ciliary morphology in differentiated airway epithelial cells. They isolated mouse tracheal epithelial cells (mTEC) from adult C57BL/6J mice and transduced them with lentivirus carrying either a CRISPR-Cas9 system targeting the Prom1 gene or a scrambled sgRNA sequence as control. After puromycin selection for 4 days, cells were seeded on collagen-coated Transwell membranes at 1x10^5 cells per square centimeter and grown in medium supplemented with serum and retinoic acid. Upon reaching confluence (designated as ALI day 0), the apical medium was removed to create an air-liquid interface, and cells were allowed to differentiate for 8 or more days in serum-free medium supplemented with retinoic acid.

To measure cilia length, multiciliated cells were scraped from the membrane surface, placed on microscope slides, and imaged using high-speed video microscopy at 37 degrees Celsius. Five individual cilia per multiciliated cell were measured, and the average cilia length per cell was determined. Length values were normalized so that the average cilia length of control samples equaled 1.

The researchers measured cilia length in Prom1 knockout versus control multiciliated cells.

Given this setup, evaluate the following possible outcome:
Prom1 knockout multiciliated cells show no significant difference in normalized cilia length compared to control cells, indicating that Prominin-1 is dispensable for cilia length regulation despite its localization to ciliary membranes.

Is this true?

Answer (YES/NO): NO